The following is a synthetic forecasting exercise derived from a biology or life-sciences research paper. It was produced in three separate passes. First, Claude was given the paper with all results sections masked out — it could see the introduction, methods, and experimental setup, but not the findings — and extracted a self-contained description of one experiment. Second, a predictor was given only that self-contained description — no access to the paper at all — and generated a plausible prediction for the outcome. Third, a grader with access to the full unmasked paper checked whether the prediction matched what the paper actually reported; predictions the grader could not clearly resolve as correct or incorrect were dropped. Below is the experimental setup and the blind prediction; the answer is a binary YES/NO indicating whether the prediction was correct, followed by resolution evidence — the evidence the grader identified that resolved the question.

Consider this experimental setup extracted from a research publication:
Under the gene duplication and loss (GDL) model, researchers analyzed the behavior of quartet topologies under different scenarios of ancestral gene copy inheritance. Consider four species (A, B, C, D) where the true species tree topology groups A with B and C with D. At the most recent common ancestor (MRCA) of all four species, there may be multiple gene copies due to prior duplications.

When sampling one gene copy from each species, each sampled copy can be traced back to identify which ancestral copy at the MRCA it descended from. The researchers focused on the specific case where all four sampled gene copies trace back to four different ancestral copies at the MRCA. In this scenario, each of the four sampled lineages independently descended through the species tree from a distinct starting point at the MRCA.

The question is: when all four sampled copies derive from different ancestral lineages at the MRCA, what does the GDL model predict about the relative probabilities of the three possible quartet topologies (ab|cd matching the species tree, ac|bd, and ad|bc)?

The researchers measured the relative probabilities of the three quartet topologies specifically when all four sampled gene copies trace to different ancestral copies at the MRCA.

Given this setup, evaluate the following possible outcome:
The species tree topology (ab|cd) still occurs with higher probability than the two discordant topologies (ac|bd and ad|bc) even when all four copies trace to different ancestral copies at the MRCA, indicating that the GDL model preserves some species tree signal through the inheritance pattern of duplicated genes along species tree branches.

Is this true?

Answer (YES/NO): NO